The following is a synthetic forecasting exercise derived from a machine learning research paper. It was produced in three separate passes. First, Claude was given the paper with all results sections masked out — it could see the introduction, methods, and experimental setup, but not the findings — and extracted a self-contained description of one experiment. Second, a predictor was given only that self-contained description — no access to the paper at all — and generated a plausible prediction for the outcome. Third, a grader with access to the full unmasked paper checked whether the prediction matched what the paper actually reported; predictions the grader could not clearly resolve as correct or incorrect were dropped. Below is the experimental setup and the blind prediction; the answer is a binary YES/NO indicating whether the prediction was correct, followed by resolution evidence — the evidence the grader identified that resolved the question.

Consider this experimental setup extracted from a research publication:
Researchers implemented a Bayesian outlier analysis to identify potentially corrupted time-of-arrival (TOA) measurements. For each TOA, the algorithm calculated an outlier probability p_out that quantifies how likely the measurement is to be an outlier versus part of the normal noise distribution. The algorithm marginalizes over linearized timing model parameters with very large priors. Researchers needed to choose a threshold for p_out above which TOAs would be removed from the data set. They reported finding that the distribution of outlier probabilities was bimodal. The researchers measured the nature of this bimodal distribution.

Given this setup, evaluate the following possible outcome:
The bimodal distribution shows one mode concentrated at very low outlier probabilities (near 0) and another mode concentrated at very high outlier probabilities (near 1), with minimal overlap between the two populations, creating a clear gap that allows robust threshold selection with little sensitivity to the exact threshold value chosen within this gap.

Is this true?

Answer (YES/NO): YES